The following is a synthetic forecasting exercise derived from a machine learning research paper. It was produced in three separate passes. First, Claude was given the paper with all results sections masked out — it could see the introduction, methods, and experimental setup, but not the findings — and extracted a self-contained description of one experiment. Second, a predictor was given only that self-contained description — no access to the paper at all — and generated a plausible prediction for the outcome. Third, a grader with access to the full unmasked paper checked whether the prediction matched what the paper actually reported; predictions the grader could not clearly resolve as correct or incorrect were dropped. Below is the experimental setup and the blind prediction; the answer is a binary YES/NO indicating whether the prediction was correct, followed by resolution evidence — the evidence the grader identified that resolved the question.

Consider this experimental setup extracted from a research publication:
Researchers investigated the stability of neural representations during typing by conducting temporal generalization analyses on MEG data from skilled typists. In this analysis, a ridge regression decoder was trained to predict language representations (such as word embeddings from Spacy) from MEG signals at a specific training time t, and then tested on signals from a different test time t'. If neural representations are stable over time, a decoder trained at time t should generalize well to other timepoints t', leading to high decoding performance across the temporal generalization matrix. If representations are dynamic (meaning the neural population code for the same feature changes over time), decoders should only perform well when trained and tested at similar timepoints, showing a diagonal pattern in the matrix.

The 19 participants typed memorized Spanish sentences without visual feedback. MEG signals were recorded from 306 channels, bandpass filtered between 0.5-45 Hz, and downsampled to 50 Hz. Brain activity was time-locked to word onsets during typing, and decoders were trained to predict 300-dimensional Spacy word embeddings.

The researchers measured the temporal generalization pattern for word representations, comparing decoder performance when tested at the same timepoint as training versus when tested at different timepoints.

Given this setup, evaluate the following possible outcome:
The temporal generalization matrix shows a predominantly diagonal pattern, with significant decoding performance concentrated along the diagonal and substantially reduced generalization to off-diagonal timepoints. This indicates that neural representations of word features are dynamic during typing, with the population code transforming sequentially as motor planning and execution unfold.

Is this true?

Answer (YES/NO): YES